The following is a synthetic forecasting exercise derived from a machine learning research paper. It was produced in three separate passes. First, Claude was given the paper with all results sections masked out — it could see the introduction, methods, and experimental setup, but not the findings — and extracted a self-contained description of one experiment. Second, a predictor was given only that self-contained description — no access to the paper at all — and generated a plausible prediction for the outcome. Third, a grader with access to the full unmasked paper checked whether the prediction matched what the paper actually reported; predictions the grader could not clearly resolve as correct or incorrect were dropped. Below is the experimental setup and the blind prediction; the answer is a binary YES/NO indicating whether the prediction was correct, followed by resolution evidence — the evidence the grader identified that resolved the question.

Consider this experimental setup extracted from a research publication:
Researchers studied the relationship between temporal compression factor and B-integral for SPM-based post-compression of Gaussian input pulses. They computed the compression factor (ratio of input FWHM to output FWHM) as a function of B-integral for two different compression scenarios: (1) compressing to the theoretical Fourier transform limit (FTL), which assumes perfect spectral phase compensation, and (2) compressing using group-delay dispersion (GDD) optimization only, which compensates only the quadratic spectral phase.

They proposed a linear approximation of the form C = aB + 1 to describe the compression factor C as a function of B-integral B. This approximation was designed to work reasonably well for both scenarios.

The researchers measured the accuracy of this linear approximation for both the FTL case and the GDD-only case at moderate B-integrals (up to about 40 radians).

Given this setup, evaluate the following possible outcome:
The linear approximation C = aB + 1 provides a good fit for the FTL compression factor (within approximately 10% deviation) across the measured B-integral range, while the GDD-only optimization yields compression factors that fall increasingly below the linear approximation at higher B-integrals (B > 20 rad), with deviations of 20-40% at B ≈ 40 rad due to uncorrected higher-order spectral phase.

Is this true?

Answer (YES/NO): NO